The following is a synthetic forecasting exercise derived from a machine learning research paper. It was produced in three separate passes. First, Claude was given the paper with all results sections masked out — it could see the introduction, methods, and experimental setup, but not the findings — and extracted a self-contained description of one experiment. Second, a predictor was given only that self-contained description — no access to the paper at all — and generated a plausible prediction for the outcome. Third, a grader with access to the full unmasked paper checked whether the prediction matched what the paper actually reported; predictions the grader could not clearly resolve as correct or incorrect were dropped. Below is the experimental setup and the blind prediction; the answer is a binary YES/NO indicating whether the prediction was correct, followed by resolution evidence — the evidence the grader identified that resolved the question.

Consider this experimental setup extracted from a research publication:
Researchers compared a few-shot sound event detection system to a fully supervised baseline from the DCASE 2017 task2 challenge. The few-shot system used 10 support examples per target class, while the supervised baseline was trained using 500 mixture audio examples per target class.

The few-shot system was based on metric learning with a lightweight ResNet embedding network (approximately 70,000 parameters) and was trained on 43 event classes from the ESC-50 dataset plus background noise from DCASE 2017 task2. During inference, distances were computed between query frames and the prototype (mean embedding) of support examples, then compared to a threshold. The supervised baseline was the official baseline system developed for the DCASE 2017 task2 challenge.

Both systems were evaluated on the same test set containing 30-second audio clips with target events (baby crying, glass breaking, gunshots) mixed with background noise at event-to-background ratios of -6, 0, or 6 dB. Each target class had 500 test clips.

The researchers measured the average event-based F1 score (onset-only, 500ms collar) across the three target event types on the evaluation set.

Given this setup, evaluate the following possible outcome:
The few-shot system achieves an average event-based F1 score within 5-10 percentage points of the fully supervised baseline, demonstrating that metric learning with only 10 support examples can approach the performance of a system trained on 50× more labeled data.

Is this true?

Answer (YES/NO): NO